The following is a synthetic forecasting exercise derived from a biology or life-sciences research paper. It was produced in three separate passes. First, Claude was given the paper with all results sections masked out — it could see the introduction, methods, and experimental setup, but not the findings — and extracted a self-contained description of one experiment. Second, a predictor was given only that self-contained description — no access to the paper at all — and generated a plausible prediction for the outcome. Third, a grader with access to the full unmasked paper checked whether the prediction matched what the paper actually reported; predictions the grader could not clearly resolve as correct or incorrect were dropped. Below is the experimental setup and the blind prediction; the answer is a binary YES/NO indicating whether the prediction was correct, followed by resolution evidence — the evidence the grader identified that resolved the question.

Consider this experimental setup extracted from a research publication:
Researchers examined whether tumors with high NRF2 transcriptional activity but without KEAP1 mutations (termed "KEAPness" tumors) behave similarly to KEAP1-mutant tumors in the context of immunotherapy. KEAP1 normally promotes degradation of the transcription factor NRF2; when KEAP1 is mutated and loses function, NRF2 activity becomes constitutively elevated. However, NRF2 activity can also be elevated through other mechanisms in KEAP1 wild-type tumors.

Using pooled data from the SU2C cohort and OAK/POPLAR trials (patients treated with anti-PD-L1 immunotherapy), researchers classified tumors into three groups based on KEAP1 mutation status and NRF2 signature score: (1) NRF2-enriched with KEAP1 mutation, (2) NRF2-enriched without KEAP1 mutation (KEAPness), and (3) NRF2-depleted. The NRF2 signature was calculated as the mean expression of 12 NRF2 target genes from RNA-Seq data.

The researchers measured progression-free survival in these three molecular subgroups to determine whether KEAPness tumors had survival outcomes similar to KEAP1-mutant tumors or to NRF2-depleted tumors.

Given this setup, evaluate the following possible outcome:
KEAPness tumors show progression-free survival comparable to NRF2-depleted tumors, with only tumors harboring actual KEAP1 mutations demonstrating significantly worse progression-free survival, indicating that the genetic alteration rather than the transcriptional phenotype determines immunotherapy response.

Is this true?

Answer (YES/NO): NO